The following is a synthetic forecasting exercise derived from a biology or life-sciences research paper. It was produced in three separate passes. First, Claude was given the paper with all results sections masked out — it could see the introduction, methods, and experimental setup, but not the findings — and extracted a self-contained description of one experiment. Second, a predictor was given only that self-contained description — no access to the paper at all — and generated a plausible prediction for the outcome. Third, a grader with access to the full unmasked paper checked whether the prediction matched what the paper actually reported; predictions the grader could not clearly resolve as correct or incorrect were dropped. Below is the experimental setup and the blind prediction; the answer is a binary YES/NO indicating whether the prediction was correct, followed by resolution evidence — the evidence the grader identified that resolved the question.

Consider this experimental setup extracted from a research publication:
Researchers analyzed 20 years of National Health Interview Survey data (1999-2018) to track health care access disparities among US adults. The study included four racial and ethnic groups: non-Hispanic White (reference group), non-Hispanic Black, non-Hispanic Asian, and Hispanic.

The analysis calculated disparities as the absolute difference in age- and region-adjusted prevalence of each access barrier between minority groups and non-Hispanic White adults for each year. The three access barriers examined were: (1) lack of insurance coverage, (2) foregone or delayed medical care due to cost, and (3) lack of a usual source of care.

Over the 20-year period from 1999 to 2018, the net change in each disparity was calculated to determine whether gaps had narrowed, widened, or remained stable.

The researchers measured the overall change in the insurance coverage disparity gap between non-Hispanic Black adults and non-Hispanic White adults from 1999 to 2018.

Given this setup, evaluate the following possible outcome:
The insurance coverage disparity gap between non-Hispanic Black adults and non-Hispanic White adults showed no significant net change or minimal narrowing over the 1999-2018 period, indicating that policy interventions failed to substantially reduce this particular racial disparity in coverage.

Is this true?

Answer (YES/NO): NO